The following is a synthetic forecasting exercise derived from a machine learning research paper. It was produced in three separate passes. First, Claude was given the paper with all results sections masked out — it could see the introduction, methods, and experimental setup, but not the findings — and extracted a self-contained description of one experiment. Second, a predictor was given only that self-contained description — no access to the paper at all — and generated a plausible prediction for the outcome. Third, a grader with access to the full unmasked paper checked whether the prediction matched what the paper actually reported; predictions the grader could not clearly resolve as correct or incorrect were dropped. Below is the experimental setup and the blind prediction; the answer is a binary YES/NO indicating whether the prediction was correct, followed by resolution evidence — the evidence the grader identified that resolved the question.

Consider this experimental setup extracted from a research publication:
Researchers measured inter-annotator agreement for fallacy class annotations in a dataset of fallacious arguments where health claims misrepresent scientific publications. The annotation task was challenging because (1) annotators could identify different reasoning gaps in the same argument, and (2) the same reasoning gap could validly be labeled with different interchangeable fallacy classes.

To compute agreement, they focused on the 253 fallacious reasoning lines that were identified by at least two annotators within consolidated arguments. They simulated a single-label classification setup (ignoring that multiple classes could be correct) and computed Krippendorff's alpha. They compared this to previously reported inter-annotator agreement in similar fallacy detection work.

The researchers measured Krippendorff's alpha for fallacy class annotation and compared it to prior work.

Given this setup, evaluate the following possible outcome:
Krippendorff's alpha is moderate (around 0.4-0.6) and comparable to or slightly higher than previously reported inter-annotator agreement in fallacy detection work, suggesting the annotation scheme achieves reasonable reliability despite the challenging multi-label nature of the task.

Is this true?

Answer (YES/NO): YES